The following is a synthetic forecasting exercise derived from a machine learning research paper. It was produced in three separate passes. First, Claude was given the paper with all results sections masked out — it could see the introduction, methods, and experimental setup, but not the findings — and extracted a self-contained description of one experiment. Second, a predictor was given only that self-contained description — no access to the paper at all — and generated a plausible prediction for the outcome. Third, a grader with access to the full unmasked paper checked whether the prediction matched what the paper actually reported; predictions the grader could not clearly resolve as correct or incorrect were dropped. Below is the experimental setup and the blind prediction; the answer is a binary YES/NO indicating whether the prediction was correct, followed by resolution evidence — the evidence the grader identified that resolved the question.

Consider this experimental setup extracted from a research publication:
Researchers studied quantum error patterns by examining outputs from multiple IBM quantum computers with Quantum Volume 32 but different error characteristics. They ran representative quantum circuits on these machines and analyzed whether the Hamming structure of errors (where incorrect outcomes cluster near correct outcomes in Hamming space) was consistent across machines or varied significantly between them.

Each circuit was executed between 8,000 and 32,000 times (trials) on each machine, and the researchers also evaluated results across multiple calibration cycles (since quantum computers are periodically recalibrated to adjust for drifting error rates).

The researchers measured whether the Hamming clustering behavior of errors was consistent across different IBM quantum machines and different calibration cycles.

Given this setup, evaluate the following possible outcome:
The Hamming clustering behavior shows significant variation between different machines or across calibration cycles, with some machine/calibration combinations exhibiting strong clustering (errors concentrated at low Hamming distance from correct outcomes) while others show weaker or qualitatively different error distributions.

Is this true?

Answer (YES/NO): NO